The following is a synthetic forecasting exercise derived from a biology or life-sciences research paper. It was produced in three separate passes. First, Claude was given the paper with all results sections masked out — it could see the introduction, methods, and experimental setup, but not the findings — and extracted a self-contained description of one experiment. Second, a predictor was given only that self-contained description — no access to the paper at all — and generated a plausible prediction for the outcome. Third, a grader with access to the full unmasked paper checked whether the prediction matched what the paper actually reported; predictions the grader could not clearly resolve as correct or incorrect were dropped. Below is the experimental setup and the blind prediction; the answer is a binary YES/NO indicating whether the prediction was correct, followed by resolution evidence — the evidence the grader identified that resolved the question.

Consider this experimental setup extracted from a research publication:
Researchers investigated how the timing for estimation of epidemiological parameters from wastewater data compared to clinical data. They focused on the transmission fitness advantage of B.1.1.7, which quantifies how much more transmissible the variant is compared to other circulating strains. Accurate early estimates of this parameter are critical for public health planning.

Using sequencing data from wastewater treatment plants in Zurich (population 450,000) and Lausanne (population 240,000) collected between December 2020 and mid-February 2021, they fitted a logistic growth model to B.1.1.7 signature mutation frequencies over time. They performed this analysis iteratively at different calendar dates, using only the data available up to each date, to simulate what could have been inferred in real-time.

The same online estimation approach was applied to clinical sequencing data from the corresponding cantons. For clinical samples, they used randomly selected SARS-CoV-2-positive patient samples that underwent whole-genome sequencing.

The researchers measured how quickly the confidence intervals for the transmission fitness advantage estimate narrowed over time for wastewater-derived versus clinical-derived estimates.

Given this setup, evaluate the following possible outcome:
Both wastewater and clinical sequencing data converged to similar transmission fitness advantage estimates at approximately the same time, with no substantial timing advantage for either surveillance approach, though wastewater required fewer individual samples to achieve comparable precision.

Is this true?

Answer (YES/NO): NO